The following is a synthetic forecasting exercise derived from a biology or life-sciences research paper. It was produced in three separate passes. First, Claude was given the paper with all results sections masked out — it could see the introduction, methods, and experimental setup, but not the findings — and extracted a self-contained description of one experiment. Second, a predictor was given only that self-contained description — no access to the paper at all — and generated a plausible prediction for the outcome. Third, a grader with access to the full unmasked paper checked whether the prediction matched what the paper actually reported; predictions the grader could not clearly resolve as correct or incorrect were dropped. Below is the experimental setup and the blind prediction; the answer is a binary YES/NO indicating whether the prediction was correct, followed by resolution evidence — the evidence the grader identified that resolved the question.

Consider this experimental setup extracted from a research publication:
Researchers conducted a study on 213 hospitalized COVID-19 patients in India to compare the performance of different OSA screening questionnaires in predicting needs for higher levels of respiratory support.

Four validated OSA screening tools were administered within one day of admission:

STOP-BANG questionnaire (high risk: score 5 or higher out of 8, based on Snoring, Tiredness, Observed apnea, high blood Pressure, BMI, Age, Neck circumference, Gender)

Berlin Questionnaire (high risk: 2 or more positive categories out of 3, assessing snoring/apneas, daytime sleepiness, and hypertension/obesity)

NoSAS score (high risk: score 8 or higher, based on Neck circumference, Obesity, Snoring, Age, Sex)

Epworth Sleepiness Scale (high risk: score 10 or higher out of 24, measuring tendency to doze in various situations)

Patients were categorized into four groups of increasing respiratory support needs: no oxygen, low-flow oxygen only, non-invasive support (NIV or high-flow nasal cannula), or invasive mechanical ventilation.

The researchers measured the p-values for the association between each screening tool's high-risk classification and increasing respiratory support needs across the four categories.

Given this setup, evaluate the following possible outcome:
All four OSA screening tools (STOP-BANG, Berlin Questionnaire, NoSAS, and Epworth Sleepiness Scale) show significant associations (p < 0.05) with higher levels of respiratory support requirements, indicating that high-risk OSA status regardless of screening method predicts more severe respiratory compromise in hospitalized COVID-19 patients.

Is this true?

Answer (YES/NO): YES